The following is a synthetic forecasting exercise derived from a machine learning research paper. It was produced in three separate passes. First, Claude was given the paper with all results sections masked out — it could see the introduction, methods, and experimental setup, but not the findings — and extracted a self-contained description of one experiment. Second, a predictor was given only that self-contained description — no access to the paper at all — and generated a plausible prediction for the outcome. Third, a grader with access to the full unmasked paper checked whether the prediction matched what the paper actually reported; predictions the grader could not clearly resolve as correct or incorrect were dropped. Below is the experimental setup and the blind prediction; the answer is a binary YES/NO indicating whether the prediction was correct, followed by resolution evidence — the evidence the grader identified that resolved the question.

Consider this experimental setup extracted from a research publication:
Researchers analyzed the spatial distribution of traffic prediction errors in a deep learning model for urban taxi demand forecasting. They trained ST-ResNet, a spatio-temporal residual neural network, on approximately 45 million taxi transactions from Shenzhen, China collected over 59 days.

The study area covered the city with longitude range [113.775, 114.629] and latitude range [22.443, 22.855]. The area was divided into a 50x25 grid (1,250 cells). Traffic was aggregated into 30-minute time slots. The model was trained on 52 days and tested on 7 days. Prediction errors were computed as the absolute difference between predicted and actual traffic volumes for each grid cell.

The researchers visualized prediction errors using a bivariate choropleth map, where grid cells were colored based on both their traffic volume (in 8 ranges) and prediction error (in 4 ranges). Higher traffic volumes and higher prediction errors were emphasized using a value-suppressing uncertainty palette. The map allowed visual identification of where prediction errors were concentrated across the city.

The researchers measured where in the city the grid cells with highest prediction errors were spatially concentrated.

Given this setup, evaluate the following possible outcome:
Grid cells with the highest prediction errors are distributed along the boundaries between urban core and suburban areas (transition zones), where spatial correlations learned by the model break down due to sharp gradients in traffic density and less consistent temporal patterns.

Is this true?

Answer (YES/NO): NO